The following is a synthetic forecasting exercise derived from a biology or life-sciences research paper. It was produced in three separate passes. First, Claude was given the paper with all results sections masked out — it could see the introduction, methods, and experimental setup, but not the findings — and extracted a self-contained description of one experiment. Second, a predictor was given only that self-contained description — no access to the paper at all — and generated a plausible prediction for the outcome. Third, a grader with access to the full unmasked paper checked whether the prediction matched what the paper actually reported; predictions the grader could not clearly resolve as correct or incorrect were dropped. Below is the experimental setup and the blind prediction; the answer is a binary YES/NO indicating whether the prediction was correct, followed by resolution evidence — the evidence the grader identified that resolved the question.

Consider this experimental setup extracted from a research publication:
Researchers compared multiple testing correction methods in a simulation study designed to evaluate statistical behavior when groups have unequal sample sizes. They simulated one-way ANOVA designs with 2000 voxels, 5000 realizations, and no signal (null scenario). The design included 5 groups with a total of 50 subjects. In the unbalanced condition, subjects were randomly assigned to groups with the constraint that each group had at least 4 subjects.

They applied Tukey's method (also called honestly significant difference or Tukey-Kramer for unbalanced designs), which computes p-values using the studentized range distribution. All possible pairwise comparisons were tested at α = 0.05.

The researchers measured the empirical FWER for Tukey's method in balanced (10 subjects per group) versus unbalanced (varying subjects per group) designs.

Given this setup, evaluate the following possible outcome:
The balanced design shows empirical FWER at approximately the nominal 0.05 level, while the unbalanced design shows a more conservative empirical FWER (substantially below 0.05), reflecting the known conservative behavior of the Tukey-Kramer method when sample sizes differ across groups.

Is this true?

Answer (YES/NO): NO